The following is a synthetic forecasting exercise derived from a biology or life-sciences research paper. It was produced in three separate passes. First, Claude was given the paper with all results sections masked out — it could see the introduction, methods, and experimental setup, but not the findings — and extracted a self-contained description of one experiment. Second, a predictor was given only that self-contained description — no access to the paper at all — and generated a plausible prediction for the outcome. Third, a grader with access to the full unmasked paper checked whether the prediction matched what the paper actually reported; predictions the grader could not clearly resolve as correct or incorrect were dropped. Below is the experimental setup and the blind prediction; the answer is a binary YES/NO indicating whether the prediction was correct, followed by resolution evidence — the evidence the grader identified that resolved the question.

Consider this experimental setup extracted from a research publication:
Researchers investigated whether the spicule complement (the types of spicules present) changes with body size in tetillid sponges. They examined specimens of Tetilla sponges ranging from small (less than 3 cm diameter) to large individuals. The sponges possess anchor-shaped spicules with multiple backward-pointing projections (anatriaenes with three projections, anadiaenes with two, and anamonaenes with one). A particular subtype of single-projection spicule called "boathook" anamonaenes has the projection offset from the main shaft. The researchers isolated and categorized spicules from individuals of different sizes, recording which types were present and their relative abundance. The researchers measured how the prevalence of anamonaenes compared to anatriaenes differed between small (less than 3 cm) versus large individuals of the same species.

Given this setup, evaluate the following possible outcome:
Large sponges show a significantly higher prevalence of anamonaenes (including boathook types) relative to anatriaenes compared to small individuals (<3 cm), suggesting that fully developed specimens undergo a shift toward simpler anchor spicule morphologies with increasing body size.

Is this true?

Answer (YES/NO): NO